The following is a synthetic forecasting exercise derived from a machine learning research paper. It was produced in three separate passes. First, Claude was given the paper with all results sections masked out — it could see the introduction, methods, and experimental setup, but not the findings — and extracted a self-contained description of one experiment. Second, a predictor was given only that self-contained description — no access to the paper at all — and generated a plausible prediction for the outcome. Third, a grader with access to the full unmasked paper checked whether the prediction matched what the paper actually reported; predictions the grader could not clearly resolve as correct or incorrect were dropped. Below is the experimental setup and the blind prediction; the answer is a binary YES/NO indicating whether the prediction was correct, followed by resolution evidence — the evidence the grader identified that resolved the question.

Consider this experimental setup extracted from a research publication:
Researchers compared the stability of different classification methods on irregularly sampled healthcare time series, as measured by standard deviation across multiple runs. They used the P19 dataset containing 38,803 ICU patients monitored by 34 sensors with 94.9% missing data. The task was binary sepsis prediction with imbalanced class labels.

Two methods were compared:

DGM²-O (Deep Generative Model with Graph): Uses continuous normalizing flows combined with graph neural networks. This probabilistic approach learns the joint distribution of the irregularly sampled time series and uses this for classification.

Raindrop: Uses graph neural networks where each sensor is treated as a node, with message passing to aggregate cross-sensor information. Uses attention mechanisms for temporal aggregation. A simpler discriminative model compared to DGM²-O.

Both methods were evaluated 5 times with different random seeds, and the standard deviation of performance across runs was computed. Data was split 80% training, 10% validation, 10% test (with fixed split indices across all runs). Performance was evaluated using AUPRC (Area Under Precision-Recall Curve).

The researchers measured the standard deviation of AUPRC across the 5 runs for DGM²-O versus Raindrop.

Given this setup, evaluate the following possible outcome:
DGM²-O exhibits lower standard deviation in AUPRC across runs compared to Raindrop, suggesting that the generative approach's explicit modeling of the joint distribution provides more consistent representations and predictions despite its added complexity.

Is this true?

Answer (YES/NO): NO